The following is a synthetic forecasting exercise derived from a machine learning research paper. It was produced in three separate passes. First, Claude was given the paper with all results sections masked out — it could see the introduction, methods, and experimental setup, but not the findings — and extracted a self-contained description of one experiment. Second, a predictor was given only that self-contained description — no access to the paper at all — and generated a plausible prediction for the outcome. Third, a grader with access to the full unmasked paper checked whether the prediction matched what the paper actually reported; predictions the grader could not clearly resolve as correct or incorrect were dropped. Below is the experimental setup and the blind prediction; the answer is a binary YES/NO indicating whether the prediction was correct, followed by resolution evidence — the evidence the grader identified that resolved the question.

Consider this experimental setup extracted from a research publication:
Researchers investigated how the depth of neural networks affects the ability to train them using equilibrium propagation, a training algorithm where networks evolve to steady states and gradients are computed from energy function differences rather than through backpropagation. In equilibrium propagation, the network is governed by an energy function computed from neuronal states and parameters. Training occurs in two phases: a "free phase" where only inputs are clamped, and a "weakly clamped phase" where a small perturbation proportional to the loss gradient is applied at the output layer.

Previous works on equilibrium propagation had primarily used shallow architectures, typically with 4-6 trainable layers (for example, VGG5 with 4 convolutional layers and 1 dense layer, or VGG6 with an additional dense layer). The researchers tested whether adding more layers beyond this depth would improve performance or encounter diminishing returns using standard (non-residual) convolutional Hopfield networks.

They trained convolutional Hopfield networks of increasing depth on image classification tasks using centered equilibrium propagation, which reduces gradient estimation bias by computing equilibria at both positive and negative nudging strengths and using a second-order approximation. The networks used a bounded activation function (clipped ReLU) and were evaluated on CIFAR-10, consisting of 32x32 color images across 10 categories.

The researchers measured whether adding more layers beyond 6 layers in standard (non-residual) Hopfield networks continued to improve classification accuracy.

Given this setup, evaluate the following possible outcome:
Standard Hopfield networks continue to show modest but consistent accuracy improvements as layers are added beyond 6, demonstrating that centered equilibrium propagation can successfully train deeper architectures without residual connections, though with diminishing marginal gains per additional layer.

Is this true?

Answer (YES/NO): NO